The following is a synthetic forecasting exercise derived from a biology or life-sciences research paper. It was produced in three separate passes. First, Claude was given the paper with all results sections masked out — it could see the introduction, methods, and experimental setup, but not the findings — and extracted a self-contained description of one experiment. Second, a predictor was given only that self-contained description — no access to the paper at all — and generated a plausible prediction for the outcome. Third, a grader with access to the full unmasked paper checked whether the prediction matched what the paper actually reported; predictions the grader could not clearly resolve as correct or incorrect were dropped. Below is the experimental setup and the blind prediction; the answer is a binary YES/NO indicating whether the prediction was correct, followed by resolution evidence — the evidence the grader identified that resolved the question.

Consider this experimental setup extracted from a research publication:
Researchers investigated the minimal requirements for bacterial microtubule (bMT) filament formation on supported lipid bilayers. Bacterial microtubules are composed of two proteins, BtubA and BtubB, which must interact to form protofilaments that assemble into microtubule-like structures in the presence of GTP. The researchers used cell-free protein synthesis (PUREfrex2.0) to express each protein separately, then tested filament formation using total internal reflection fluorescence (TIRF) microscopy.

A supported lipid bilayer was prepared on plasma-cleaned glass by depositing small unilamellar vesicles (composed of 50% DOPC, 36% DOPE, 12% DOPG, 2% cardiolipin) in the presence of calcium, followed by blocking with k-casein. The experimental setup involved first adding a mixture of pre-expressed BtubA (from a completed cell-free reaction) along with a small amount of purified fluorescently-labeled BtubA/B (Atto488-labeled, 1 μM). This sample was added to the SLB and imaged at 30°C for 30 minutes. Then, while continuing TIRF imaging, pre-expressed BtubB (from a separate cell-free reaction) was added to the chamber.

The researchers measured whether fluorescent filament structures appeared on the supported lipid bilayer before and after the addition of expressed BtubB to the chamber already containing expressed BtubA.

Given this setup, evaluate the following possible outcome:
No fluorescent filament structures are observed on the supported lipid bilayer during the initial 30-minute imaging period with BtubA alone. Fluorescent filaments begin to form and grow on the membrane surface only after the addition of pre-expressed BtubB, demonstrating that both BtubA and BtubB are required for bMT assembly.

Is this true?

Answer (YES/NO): YES